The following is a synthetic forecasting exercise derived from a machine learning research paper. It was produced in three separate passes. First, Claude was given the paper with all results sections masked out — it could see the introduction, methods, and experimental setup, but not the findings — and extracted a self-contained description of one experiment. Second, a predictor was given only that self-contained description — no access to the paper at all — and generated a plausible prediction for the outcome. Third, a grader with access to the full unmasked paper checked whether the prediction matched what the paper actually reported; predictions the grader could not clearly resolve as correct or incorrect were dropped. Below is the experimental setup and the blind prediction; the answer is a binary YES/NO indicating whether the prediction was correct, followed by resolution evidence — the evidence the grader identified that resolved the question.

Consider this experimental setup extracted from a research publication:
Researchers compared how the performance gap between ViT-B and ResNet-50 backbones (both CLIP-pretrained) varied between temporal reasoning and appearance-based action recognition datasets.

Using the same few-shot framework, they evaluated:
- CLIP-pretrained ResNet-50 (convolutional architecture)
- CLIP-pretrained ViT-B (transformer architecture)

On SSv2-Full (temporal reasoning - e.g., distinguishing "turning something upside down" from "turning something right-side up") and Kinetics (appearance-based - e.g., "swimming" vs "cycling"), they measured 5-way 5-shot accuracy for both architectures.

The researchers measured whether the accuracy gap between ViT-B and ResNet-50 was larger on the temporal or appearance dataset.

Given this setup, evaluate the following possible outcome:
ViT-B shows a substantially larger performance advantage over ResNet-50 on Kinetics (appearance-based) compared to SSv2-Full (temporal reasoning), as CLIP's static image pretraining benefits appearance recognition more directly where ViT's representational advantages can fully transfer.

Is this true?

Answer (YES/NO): NO